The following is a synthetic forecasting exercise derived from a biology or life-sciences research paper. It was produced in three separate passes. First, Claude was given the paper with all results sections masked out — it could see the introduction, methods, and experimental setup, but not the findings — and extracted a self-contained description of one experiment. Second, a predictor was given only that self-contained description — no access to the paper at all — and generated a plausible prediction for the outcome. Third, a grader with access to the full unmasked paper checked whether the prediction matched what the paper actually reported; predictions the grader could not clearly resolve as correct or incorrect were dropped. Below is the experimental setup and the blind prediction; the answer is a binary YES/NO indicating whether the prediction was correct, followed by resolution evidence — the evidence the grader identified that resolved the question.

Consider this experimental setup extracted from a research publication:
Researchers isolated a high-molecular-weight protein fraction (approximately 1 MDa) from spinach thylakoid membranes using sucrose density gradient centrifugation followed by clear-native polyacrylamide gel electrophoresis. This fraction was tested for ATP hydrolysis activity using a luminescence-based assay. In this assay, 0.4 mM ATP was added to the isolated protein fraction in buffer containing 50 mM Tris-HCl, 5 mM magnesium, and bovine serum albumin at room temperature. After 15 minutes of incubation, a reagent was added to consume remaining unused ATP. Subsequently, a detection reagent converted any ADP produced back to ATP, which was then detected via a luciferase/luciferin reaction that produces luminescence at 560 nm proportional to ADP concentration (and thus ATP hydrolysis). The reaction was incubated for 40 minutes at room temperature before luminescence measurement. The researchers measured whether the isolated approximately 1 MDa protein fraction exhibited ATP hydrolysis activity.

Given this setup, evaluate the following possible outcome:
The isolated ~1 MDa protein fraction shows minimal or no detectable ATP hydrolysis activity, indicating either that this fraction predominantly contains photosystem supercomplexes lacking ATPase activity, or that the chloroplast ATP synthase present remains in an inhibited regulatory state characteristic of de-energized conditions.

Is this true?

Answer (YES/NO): NO